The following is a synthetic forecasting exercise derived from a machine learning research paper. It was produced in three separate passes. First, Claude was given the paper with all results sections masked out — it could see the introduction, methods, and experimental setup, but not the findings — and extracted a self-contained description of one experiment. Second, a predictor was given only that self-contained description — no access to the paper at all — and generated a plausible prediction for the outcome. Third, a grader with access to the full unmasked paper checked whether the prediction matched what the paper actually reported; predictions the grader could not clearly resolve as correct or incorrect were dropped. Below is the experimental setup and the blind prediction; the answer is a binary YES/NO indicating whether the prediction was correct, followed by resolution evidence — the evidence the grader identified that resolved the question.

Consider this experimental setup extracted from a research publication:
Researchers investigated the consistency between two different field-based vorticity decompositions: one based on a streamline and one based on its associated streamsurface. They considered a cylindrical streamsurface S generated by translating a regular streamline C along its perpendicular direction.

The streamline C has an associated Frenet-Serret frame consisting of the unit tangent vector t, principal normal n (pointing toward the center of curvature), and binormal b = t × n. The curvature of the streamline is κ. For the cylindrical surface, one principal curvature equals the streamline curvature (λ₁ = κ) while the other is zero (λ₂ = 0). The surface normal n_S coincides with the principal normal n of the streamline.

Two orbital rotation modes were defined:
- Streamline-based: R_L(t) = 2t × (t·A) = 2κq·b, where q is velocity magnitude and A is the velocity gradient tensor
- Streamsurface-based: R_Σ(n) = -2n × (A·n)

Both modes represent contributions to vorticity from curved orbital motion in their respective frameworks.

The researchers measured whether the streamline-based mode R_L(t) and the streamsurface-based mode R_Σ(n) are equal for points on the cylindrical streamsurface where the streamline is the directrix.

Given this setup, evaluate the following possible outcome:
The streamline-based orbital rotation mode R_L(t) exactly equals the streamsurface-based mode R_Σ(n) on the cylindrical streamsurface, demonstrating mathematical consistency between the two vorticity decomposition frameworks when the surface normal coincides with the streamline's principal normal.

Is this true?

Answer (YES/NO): YES